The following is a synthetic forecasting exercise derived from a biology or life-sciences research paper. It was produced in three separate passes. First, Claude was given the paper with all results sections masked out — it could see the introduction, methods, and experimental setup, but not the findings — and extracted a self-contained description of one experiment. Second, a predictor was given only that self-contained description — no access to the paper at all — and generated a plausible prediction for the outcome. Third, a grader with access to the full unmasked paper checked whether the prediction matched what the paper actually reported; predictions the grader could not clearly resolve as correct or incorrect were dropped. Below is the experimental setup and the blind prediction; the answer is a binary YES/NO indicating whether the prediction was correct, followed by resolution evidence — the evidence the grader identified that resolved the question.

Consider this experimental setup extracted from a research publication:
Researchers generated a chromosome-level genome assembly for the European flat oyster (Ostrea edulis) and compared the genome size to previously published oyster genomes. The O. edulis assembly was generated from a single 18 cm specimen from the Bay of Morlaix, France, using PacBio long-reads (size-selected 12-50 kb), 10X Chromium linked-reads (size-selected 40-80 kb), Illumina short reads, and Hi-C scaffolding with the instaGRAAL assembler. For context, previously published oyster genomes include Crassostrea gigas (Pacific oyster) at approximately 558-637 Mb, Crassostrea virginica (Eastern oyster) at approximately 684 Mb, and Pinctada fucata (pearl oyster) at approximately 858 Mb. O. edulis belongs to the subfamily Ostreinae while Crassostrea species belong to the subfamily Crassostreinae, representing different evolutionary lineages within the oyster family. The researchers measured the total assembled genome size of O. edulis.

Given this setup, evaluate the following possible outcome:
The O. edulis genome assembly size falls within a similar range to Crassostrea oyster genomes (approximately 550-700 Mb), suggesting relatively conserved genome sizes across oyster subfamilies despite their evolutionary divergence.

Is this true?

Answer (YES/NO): NO